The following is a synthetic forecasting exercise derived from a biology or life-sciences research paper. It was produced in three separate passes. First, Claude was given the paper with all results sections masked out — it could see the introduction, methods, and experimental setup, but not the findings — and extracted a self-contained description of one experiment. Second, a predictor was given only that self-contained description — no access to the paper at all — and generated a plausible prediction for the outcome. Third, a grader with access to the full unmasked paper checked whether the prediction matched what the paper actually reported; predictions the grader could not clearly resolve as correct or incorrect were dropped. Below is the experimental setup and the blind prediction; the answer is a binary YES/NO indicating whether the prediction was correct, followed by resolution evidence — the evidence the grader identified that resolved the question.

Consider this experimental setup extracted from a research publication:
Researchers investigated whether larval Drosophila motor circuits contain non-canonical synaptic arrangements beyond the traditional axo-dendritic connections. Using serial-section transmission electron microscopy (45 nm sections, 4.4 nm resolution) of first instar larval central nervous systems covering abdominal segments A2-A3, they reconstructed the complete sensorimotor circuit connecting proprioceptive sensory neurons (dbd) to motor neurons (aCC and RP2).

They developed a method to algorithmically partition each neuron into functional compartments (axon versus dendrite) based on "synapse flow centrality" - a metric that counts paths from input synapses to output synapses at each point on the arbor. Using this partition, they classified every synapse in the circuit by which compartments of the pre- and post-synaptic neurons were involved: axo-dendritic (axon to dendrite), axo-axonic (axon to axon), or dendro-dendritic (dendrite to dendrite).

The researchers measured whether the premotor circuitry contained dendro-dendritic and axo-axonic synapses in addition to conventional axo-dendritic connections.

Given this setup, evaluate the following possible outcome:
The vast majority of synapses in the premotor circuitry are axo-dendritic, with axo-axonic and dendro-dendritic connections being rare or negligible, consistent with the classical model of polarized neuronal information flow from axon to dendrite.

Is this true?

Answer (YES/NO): NO